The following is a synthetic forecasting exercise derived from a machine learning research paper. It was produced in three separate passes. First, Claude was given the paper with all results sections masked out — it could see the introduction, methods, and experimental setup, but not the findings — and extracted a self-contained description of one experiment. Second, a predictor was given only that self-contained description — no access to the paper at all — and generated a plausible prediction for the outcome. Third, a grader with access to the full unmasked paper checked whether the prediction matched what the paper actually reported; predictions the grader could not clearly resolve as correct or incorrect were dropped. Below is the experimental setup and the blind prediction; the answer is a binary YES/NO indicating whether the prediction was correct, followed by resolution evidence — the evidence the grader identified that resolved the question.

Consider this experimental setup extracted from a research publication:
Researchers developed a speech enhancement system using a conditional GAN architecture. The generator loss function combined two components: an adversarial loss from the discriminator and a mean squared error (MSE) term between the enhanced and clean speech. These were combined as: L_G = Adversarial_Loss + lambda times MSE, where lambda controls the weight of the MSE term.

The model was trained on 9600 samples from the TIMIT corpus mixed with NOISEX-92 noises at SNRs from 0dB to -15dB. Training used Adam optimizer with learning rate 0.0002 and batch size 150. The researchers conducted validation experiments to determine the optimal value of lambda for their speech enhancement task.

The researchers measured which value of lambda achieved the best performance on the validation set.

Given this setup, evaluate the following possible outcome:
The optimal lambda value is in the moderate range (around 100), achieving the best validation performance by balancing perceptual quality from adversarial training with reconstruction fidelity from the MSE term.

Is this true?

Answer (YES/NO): NO